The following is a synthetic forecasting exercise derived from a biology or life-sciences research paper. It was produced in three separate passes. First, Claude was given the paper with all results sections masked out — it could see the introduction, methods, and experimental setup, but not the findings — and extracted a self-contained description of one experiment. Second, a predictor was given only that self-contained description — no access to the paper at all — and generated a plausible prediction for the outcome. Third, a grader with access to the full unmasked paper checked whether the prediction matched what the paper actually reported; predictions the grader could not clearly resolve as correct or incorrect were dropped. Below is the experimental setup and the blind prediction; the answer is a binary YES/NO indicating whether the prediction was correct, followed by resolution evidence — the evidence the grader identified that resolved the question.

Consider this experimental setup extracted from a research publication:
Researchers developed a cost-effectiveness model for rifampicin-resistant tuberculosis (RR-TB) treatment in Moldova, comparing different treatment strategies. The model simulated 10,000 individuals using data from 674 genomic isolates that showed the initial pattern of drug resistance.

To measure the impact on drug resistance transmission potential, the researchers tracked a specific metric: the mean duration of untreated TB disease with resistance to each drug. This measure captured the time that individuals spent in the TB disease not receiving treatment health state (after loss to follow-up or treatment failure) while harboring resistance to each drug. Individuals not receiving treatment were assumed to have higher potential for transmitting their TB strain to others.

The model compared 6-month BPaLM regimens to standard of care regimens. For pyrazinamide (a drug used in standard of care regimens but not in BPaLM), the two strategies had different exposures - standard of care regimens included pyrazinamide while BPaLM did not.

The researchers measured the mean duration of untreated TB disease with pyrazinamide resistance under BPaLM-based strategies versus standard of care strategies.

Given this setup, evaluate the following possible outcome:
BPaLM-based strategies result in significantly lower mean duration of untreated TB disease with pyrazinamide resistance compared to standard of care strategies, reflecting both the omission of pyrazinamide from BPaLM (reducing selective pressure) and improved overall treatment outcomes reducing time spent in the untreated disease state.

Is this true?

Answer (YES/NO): YES